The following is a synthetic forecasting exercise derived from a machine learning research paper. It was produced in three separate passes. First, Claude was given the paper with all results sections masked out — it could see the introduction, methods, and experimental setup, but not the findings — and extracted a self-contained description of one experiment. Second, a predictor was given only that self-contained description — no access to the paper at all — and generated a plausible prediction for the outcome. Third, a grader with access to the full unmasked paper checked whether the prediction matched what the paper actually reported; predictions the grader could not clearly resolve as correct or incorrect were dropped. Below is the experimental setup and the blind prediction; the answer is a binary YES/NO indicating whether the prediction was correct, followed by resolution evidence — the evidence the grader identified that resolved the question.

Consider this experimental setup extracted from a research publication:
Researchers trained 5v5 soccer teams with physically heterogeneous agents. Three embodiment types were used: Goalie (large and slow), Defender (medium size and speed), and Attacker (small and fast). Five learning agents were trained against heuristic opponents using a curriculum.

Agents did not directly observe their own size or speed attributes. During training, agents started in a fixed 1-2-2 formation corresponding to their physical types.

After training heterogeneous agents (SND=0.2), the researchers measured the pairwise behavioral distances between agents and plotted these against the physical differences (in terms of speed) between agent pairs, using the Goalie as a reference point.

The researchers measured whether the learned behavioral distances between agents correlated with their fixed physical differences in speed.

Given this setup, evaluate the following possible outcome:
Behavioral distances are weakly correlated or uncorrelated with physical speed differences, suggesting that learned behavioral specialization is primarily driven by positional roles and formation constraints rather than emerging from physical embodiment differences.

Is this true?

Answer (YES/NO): NO